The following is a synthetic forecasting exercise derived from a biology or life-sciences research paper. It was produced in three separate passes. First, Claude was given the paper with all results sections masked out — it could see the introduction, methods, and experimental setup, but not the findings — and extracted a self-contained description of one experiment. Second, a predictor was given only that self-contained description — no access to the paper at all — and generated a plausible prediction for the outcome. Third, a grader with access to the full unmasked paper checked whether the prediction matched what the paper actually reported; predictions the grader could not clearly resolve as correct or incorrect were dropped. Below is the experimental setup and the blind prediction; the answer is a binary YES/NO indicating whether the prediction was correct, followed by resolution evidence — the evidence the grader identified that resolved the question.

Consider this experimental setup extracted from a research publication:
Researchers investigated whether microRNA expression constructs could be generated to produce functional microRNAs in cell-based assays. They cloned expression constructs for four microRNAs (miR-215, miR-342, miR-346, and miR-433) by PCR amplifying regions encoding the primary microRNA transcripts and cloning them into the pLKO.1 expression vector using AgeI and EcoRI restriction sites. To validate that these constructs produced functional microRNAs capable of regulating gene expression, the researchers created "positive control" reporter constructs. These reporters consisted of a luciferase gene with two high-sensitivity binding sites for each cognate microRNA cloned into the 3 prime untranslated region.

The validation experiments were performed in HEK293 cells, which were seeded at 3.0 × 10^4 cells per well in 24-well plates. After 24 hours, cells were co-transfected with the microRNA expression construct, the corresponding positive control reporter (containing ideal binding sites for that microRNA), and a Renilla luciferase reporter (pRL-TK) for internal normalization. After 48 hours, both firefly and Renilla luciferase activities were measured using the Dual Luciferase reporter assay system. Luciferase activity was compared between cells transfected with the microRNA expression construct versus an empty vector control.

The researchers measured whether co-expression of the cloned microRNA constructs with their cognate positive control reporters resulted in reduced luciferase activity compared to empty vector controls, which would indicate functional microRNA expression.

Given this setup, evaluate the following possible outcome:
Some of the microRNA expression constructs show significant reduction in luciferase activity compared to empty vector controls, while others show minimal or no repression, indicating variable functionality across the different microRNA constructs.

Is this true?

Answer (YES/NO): NO